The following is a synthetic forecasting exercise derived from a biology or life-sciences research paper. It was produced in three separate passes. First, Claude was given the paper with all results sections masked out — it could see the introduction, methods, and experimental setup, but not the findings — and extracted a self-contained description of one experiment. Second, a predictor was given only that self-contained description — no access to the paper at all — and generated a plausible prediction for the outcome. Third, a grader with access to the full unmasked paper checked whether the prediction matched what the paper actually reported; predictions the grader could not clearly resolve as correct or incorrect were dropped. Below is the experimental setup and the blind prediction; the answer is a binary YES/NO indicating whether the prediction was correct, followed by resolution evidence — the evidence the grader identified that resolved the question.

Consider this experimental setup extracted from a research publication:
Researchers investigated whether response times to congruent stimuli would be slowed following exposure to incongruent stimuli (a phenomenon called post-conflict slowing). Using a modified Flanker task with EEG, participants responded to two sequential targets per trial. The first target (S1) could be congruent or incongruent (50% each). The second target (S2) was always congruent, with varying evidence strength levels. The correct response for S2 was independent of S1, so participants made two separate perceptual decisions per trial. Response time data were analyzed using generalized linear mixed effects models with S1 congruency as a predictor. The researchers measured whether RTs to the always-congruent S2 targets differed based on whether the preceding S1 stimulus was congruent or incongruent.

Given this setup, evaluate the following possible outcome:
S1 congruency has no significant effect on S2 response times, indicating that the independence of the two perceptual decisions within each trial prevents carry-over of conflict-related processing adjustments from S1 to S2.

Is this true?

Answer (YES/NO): NO